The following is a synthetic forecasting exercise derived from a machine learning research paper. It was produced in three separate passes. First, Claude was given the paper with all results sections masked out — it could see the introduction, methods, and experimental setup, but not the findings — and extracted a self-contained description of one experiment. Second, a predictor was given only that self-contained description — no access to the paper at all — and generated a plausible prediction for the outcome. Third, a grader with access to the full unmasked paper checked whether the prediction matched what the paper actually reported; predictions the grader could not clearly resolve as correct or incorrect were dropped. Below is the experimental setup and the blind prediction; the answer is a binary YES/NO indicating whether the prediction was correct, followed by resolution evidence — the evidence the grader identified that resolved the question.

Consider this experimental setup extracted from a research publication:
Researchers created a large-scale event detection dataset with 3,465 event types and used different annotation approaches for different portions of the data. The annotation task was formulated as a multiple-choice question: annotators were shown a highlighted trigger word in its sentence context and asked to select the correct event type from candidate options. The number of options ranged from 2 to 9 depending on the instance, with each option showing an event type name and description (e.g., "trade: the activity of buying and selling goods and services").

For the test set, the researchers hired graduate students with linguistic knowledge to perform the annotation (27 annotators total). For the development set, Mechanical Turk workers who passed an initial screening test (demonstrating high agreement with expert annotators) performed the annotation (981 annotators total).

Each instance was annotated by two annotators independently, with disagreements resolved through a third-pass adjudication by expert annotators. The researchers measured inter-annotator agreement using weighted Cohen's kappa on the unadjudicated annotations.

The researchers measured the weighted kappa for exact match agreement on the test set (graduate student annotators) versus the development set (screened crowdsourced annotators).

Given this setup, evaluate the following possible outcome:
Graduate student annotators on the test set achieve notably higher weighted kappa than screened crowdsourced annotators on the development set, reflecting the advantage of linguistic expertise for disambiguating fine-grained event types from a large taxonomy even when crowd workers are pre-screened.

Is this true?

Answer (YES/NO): YES